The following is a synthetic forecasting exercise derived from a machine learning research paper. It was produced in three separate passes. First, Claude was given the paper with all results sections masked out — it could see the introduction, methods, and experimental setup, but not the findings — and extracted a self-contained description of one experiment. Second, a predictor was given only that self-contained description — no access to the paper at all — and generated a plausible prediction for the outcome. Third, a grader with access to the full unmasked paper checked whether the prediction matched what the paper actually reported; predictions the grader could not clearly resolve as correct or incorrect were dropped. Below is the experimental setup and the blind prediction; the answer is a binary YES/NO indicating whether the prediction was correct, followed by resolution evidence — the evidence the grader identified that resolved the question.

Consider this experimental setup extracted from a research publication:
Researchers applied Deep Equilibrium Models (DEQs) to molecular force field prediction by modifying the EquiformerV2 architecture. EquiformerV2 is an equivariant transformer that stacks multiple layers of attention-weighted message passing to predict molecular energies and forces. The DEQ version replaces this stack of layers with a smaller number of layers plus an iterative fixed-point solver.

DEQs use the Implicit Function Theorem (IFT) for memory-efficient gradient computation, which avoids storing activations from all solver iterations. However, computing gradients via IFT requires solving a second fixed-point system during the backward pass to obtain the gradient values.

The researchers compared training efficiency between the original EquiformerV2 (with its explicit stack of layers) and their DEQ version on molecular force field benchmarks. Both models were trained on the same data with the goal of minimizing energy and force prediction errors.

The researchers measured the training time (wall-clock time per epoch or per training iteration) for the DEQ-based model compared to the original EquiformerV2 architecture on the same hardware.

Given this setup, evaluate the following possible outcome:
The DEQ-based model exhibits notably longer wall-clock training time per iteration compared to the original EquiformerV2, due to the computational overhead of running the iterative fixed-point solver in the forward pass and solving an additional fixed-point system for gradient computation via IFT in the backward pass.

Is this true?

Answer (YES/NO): YES